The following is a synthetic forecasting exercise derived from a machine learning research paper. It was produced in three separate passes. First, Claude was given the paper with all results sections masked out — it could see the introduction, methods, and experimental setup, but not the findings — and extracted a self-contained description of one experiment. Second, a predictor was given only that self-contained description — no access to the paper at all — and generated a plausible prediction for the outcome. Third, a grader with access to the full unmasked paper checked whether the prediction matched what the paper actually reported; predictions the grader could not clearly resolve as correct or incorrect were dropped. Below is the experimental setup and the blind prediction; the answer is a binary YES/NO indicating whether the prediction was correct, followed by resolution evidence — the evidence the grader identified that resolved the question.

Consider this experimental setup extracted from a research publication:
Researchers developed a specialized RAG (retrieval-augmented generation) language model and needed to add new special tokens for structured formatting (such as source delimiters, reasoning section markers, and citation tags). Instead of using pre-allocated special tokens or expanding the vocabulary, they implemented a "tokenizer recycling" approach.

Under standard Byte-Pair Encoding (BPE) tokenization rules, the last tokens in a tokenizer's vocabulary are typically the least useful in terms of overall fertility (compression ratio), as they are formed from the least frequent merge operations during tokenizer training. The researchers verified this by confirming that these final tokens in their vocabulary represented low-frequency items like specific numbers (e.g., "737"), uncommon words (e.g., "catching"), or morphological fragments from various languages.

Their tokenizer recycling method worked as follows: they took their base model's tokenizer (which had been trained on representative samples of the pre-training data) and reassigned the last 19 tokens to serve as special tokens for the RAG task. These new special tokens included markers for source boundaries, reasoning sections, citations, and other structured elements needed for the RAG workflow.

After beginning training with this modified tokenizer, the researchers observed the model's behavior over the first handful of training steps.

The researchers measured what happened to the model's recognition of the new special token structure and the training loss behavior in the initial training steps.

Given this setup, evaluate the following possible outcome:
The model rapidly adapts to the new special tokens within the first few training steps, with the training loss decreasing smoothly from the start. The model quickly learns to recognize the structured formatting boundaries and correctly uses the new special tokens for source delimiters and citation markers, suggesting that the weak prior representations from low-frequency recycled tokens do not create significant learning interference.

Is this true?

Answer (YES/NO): YES